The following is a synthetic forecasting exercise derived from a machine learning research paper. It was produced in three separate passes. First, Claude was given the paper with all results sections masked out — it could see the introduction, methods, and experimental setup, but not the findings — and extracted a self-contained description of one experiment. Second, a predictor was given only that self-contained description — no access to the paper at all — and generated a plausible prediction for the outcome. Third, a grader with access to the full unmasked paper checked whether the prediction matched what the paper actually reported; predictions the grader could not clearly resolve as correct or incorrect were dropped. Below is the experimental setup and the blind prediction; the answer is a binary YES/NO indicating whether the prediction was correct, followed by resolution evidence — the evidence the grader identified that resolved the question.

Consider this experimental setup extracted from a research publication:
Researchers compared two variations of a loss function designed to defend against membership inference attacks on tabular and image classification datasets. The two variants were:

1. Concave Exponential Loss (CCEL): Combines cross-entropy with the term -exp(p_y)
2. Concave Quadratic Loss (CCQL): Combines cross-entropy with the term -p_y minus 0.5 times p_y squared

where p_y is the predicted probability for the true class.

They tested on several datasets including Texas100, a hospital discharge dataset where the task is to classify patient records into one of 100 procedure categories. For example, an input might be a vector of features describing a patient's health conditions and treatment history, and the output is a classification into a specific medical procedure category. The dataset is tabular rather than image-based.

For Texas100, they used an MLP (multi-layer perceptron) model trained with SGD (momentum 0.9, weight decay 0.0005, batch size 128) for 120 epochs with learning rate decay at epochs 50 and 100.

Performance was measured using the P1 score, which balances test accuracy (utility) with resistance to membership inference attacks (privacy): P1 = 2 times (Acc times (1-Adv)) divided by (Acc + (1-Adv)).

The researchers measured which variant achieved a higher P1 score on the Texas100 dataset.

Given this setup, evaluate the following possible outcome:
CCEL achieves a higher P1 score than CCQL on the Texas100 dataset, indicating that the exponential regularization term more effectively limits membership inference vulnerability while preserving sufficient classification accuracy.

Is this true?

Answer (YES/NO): YES